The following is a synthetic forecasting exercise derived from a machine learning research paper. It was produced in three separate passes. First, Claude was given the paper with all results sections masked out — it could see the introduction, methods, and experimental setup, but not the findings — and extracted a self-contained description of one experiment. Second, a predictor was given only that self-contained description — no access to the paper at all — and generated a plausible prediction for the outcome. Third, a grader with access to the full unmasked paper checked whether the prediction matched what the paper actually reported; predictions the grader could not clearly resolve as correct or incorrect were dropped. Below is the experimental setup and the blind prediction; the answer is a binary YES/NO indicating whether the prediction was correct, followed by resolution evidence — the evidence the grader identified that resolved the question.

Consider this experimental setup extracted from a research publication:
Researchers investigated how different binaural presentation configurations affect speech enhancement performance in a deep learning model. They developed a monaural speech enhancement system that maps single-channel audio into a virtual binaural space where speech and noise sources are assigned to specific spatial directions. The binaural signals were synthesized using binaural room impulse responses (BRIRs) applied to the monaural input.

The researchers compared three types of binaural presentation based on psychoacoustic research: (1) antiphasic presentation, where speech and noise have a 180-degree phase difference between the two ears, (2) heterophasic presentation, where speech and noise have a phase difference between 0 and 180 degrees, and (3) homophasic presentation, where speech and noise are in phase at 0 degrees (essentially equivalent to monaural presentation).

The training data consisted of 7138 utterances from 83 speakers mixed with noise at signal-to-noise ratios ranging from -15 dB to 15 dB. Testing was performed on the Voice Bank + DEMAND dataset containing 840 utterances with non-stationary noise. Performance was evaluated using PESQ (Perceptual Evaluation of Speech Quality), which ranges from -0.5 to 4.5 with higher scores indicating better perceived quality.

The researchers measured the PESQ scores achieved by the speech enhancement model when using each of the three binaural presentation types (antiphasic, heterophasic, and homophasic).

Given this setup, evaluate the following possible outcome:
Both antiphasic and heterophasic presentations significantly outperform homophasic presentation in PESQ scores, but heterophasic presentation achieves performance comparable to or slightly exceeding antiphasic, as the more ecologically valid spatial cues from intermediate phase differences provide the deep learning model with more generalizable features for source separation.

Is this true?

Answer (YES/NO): NO